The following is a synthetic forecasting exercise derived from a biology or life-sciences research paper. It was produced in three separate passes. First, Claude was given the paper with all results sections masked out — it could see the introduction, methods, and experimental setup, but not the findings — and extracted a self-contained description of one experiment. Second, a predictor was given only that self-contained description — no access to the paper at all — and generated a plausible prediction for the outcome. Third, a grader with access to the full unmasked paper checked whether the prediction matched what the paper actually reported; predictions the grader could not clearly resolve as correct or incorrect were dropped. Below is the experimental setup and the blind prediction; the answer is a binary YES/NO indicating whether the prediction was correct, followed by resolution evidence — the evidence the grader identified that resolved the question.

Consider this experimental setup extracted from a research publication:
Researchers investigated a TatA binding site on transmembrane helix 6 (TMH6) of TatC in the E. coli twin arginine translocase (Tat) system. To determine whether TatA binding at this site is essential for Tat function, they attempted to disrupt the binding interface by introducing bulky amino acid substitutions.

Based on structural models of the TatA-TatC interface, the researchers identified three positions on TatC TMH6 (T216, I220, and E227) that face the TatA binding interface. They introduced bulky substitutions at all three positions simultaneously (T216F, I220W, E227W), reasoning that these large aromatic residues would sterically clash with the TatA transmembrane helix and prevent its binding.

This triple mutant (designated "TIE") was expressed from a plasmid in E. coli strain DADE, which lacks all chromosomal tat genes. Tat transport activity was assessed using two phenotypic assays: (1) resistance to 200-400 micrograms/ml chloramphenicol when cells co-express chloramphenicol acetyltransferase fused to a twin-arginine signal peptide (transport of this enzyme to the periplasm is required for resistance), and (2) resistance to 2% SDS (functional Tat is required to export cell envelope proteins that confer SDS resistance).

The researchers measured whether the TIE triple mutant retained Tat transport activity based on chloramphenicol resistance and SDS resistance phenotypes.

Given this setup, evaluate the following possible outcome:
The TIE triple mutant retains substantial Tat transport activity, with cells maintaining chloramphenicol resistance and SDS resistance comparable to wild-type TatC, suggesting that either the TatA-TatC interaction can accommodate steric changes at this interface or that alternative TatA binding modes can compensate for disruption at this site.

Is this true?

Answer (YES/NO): YES